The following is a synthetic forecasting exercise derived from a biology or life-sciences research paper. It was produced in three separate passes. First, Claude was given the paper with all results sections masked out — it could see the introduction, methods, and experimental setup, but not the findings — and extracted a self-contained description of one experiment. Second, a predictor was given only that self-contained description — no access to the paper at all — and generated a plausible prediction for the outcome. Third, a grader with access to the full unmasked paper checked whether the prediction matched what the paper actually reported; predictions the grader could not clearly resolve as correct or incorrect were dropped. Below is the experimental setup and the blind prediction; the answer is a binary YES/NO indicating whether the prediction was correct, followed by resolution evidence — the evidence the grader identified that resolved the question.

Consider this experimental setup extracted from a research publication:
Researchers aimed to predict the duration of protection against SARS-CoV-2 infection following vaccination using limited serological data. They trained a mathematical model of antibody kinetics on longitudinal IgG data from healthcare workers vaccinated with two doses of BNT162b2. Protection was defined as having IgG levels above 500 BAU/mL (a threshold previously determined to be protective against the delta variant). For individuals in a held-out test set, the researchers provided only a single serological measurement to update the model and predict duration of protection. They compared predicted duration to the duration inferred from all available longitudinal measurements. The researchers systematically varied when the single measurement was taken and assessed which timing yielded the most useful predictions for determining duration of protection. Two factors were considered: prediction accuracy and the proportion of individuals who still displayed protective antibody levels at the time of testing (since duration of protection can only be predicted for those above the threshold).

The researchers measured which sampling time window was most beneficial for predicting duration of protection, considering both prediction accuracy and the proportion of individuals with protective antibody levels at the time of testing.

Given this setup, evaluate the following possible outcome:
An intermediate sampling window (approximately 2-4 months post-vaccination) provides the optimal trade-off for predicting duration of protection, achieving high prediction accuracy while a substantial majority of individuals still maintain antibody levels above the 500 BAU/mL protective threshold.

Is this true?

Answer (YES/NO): NO